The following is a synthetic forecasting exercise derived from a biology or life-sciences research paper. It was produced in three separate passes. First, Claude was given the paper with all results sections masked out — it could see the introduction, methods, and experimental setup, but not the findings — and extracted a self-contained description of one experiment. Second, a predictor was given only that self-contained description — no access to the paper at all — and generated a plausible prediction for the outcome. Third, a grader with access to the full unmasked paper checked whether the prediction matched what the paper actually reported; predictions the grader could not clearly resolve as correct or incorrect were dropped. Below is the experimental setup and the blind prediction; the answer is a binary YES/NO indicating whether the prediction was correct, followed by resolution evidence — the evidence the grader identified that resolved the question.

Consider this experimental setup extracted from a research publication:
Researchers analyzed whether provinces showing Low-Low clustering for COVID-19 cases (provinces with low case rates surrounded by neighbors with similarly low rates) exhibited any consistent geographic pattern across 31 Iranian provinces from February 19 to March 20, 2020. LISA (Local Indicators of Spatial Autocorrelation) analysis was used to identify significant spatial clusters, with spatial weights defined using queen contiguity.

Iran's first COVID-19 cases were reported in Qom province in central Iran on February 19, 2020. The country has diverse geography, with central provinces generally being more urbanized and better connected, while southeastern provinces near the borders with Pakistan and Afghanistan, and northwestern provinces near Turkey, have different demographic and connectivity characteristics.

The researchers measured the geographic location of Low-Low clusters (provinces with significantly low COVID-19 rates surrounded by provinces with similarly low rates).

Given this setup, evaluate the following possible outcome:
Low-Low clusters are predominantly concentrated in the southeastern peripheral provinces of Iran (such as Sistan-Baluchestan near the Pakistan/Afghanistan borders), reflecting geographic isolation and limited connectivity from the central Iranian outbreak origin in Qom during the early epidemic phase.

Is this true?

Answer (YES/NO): NO